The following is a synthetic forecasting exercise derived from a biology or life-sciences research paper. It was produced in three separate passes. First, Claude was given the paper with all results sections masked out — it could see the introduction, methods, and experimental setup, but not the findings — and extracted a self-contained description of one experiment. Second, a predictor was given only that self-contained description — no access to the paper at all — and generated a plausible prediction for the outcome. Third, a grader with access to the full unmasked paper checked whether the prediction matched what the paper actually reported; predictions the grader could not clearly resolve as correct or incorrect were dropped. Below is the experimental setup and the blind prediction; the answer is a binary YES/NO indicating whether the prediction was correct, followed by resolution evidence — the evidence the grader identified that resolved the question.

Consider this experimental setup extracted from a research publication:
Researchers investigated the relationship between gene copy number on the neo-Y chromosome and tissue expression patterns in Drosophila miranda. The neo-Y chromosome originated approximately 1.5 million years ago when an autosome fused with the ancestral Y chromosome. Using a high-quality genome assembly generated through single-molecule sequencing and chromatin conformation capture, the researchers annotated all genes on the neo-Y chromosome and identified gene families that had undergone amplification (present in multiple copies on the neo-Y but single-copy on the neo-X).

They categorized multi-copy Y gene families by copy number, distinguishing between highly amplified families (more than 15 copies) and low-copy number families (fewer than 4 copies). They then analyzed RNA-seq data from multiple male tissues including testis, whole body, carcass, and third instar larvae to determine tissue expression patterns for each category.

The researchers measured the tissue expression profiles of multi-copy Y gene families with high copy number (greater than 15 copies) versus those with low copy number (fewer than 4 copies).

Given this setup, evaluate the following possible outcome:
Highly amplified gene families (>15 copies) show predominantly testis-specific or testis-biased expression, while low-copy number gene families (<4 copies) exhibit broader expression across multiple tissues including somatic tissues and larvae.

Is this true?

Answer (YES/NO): YES